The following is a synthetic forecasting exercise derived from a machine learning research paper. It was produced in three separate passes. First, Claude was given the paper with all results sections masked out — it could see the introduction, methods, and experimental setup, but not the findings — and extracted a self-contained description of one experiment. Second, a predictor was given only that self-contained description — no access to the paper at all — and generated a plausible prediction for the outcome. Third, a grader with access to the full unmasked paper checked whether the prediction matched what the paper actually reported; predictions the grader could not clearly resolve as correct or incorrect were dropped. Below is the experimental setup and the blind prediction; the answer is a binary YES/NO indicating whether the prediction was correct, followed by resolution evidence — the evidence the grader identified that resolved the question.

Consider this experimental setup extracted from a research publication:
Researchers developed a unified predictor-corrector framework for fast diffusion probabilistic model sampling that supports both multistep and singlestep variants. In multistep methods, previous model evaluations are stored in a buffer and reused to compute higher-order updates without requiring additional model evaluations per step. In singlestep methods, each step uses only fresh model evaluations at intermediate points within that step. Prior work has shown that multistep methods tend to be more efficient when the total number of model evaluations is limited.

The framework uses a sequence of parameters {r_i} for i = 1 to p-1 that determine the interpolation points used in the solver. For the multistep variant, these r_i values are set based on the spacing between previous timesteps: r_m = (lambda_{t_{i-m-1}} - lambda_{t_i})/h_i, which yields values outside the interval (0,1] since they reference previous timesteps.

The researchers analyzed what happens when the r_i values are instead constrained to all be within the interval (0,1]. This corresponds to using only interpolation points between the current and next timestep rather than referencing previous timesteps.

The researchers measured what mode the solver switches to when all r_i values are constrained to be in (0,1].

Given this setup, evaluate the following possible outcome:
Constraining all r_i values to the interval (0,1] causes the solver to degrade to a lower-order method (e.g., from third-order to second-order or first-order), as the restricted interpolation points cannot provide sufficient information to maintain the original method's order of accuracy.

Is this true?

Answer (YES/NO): NO